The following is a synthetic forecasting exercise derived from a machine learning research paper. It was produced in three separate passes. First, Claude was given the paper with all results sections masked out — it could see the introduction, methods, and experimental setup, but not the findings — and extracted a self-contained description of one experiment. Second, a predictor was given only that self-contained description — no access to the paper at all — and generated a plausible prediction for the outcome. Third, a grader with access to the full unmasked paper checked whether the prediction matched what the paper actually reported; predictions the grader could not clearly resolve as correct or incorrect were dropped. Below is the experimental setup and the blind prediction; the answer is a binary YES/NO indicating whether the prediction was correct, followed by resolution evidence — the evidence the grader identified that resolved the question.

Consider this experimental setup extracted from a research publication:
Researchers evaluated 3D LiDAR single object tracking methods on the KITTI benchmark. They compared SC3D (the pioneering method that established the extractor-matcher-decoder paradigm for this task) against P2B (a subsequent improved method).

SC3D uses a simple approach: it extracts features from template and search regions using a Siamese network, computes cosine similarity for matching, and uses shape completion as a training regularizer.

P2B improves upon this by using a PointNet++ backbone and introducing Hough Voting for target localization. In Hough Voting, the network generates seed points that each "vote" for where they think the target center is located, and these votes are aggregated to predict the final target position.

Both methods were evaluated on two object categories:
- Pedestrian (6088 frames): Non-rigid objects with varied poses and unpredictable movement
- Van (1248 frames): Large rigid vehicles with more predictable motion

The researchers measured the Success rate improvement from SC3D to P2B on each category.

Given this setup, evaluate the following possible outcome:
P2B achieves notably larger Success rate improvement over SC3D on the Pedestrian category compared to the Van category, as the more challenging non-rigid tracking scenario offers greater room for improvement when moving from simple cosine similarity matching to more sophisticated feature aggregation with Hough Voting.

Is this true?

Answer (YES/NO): YES